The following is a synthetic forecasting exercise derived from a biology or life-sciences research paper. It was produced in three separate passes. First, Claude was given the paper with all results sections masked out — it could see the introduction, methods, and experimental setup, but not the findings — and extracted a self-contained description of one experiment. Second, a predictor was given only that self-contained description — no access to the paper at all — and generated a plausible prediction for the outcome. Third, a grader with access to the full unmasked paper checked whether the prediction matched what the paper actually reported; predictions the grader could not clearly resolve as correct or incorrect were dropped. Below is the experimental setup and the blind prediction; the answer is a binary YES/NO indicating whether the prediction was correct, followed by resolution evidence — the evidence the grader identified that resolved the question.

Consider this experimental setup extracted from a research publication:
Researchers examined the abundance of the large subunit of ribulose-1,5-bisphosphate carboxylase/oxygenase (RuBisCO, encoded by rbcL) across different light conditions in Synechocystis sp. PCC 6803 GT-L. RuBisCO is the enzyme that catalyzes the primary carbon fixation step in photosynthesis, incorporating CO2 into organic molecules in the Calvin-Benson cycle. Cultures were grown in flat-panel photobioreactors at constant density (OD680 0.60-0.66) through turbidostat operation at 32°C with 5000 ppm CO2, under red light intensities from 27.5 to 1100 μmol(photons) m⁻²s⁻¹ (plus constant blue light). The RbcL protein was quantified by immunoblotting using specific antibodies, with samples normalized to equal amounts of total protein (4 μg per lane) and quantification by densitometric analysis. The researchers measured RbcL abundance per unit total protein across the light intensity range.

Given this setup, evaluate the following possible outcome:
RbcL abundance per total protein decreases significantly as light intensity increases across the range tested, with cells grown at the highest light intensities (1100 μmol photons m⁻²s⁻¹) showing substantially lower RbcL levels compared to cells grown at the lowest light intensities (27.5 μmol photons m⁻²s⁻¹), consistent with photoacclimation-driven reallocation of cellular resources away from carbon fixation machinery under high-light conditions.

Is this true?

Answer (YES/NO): NO